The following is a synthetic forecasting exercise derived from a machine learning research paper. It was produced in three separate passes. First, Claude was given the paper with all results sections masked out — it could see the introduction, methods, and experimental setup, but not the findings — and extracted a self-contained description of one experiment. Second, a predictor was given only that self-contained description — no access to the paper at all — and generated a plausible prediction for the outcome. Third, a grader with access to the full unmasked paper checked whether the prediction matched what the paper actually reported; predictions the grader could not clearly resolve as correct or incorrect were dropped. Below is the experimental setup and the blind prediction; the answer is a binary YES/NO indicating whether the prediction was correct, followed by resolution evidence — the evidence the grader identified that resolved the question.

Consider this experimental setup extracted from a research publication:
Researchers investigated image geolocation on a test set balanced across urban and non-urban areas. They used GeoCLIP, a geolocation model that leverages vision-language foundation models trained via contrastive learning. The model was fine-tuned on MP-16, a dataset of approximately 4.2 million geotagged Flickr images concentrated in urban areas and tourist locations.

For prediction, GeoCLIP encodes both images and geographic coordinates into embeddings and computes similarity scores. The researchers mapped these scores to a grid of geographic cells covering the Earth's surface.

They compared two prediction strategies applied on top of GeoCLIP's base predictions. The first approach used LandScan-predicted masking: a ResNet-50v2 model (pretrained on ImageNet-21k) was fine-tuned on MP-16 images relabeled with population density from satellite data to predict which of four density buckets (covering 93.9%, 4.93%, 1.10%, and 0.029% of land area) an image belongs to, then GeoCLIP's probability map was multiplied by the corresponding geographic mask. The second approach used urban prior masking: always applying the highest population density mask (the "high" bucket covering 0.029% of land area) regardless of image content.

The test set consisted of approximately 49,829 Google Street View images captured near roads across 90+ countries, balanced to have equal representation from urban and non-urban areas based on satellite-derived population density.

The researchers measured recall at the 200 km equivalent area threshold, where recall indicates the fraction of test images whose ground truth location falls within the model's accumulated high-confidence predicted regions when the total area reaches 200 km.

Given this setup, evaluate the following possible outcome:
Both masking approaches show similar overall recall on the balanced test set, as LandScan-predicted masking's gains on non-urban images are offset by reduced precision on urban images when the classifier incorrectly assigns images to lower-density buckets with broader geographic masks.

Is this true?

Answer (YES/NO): NO